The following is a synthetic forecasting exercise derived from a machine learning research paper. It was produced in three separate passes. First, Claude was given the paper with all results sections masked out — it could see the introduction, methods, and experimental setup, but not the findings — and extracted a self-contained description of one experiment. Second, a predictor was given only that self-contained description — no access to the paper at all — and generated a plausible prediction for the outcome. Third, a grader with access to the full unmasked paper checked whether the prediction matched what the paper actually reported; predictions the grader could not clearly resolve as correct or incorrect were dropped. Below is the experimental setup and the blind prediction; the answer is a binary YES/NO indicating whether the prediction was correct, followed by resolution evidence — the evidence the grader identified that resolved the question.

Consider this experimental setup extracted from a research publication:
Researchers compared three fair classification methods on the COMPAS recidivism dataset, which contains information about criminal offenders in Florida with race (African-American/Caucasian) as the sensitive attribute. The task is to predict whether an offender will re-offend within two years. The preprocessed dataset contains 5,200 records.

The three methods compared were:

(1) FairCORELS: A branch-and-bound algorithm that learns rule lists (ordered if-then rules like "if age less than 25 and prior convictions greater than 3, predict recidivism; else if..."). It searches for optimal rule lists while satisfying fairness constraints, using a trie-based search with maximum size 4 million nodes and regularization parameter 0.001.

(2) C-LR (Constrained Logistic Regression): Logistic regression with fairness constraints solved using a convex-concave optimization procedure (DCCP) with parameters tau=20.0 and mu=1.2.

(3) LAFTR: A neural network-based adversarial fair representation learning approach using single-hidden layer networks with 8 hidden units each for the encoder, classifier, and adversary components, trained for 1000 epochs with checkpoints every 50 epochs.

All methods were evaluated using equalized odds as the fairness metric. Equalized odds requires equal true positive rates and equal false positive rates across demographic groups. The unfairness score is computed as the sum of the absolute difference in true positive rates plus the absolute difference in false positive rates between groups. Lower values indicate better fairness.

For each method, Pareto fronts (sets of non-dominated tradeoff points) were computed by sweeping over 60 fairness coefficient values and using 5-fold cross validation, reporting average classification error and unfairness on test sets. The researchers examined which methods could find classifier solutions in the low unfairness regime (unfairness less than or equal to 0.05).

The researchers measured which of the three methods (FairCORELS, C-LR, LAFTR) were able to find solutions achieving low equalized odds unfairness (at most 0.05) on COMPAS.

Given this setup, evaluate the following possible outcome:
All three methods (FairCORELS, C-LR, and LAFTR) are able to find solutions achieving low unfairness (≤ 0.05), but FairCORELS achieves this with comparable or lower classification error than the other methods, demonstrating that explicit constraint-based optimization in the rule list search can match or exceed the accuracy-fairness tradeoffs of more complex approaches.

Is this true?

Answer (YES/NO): NO